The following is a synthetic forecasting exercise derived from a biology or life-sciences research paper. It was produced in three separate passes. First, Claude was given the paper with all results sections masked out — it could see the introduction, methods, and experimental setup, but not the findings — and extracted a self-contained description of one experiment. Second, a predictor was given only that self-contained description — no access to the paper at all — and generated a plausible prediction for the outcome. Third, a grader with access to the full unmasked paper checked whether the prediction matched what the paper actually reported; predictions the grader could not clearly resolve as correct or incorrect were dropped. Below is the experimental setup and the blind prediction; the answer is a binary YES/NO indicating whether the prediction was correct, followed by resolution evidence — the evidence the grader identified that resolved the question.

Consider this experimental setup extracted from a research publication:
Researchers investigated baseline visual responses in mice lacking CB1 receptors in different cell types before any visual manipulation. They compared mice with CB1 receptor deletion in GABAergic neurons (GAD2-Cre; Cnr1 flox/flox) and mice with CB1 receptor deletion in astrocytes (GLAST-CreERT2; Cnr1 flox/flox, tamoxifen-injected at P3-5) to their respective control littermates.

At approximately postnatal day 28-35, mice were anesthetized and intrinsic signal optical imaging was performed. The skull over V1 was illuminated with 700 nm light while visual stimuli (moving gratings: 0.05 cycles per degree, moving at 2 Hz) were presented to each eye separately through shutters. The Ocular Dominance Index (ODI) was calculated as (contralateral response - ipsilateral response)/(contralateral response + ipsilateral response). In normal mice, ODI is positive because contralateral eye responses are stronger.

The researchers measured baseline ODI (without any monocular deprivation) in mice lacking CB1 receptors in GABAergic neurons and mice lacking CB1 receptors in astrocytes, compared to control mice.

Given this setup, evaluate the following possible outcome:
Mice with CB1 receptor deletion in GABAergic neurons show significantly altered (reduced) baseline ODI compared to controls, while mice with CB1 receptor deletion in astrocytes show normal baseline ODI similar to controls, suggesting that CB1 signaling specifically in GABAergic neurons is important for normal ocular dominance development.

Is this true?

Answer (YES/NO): NO